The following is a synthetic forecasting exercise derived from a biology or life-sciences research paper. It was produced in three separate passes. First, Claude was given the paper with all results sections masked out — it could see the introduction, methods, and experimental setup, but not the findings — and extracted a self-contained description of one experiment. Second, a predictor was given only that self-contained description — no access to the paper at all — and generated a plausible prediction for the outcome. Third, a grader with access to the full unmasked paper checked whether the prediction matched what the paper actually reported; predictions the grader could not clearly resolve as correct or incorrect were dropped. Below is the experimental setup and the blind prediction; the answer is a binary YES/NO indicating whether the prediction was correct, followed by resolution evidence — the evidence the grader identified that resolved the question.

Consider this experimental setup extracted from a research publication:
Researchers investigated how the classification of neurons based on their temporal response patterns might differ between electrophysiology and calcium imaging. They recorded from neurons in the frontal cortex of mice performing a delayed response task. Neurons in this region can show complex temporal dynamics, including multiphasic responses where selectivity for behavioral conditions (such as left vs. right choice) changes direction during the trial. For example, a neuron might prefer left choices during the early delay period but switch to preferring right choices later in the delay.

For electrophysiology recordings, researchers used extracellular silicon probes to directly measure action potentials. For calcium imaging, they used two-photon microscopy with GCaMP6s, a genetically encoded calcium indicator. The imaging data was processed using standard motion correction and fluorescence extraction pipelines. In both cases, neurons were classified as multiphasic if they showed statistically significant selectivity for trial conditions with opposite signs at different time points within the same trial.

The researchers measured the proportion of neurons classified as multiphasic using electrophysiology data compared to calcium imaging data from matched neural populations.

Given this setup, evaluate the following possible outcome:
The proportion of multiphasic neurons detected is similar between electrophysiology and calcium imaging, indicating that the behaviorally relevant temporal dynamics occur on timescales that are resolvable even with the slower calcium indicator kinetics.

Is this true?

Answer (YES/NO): NO